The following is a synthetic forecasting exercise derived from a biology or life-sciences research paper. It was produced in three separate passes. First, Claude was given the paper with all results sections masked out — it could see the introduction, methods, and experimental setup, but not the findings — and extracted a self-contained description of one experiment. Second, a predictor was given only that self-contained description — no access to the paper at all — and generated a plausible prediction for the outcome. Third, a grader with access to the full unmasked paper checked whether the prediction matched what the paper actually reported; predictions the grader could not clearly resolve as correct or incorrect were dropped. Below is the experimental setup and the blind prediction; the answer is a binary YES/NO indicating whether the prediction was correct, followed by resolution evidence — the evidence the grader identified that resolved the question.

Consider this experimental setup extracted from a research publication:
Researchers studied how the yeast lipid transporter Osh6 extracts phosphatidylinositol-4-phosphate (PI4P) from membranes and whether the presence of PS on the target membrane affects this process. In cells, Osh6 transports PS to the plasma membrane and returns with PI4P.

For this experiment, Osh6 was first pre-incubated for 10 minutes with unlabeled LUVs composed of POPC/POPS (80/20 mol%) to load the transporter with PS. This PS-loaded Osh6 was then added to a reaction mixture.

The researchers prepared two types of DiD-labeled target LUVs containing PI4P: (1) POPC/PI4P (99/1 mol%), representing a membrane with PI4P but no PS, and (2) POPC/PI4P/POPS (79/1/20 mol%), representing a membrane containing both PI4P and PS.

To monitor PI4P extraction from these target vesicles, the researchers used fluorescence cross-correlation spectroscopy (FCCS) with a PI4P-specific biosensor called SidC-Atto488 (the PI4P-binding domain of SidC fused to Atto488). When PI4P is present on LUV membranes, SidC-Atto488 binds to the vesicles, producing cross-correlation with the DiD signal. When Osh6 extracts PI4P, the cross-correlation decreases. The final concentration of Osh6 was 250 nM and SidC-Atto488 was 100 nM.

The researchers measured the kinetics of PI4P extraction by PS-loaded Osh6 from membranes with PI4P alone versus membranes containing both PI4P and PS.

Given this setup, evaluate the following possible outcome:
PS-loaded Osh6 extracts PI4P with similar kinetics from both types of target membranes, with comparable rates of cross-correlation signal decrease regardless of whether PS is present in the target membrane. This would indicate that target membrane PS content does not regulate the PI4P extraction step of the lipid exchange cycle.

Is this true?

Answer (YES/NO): NO